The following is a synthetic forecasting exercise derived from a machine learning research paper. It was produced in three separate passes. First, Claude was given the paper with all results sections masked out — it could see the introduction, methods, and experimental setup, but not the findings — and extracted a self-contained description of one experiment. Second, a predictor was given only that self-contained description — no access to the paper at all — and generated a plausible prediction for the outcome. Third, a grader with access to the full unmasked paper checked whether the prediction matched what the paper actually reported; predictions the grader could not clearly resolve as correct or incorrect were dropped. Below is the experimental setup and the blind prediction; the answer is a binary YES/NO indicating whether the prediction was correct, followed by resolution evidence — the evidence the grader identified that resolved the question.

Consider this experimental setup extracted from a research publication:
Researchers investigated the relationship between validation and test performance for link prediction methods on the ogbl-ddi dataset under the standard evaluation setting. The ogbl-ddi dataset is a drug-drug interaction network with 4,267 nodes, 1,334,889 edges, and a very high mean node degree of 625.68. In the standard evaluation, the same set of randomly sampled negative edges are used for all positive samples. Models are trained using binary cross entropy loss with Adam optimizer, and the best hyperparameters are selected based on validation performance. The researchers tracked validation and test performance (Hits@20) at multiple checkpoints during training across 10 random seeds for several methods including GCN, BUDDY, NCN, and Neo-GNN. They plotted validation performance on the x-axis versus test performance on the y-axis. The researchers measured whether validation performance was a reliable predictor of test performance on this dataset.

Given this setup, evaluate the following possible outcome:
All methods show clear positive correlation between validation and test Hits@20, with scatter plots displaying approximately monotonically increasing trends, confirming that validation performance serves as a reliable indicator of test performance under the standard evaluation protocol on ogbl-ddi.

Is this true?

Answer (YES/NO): NO